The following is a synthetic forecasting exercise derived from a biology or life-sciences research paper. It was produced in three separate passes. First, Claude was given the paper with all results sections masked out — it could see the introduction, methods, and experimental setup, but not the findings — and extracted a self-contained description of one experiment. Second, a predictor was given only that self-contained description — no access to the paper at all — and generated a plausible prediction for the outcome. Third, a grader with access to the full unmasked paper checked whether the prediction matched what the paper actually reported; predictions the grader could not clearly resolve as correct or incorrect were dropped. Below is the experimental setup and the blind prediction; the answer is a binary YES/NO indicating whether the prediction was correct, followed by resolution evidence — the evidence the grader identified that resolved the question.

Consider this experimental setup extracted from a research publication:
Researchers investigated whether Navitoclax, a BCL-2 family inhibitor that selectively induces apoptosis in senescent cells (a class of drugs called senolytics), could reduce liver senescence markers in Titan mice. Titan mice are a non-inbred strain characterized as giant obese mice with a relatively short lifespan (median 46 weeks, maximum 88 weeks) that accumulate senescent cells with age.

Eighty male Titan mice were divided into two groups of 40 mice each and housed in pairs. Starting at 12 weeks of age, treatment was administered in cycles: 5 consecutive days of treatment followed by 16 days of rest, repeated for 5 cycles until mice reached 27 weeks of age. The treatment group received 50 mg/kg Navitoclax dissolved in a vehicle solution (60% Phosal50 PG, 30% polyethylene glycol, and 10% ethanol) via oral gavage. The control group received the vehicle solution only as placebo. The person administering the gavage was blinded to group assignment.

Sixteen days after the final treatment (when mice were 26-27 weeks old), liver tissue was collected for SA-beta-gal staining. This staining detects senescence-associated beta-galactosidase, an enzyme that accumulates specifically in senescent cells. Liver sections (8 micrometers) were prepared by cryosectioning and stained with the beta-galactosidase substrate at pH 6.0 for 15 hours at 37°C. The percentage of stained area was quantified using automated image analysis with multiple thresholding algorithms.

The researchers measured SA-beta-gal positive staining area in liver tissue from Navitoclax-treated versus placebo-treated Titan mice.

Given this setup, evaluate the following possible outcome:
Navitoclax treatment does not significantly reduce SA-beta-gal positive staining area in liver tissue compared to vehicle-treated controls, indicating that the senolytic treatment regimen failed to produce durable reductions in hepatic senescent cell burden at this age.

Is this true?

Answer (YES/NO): NO